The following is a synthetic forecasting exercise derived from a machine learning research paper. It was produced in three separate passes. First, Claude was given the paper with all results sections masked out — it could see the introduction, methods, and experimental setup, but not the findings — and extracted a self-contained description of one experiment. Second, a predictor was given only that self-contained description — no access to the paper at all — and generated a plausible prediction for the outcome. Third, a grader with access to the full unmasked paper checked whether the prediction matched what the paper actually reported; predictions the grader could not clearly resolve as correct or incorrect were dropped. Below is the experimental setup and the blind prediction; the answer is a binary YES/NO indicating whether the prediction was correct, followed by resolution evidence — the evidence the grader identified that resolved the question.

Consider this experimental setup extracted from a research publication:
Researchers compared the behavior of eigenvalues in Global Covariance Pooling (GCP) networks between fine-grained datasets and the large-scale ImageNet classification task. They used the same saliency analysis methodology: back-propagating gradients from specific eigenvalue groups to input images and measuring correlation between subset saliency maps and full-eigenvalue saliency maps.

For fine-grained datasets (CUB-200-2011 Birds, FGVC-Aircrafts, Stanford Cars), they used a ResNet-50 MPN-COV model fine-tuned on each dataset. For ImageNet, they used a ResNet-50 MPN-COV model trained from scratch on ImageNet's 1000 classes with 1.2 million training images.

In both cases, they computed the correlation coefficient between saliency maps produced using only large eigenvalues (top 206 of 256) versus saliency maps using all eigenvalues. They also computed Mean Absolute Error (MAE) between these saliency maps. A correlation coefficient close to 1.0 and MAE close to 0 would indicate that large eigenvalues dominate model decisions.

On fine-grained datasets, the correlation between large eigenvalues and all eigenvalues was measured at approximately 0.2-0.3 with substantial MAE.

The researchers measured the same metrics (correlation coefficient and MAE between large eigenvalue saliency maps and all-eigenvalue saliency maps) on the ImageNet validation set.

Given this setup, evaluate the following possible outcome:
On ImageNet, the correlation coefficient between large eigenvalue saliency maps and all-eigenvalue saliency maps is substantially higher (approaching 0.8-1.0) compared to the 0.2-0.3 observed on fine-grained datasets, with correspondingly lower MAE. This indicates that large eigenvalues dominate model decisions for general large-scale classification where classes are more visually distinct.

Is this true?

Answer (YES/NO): YES